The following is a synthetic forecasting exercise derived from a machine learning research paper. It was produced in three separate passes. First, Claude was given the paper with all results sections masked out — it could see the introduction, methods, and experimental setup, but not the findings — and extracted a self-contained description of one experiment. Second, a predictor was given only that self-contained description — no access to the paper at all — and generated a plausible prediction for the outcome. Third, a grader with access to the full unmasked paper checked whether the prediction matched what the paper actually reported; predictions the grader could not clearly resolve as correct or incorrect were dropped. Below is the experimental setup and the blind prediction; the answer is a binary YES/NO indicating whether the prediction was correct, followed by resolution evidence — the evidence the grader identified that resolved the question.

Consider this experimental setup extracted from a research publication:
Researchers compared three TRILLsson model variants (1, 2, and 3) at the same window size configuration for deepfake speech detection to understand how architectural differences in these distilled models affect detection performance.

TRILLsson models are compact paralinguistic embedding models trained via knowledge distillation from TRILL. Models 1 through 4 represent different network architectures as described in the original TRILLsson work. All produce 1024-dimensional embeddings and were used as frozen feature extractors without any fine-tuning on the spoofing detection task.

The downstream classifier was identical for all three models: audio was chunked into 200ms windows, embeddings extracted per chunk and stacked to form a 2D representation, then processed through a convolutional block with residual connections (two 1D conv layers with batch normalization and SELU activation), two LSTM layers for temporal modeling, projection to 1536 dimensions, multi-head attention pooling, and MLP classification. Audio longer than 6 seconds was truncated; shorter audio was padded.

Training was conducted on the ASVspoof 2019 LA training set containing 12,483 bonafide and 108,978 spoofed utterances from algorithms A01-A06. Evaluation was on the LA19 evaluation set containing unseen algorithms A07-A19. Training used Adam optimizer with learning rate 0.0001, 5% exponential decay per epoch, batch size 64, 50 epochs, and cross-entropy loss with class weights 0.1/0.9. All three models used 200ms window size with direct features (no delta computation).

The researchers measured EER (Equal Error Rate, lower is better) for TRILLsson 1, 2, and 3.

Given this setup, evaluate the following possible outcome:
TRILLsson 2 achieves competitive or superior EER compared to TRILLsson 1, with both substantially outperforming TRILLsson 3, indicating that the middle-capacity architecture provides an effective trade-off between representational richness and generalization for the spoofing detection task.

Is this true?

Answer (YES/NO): NO